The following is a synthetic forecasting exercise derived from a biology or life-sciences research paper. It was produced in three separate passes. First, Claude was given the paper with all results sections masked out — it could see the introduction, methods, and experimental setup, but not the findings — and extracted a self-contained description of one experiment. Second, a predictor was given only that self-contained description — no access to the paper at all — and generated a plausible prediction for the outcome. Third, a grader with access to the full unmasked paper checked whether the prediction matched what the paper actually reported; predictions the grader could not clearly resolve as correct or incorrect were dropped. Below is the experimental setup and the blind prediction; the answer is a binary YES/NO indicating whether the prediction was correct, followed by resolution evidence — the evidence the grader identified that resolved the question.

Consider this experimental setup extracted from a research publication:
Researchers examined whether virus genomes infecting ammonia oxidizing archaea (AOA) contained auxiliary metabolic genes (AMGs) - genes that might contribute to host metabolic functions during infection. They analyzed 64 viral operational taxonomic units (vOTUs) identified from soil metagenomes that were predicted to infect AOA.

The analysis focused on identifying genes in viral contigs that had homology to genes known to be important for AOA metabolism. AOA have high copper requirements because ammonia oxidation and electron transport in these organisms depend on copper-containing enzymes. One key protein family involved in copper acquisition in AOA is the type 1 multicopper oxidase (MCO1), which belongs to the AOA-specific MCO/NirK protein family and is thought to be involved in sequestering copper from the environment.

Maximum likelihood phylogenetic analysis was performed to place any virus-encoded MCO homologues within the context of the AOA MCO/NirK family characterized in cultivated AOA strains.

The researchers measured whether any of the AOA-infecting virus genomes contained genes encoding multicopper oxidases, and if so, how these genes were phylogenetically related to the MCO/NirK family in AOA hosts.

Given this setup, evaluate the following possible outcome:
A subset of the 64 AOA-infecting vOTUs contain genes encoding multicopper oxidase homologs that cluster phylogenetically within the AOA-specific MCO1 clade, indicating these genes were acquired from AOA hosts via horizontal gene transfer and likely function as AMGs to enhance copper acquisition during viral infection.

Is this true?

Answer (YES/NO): NO